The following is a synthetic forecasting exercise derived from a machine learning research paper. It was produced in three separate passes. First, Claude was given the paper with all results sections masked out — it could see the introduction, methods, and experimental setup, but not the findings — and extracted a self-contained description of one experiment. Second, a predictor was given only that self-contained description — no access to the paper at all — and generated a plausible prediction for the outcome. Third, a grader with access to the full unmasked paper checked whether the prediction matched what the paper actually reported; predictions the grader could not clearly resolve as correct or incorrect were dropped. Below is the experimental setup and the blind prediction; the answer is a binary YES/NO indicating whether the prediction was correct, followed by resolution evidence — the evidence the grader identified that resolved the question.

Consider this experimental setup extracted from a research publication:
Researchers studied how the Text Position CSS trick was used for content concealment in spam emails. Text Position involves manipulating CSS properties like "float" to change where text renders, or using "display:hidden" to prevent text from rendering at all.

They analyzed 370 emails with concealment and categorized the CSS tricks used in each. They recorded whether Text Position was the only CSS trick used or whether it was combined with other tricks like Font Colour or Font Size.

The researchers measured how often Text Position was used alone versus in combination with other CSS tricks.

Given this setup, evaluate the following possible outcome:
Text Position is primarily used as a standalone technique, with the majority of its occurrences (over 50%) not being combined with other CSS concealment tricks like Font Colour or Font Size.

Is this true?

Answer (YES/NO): NO